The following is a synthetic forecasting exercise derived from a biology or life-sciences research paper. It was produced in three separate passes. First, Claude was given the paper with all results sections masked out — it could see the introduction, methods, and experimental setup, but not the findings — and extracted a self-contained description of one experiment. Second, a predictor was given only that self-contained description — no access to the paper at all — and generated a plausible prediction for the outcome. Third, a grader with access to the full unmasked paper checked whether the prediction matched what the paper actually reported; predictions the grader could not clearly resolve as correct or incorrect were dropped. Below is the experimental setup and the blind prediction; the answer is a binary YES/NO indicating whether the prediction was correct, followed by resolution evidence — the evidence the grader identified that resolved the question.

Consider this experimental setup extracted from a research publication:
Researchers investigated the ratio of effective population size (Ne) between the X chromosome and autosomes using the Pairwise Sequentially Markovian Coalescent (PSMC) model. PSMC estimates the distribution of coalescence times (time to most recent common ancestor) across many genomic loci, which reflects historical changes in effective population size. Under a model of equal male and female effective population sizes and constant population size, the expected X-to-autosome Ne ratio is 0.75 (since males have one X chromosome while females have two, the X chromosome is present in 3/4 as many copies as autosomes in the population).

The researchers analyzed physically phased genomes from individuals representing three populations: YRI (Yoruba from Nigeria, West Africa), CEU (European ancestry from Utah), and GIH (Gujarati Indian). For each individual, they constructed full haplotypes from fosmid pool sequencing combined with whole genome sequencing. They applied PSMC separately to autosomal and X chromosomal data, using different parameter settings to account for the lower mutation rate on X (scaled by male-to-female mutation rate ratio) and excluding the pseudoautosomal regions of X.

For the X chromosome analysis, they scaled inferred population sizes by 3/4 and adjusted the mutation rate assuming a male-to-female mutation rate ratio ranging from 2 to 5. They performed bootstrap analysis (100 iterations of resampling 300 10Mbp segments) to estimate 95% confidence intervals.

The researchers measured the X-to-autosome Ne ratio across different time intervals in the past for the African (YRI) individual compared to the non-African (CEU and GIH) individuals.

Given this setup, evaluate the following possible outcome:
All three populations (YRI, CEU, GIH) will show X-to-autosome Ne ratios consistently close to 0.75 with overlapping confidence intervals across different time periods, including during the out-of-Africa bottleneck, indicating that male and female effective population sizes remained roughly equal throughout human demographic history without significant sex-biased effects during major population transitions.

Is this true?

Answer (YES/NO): NO